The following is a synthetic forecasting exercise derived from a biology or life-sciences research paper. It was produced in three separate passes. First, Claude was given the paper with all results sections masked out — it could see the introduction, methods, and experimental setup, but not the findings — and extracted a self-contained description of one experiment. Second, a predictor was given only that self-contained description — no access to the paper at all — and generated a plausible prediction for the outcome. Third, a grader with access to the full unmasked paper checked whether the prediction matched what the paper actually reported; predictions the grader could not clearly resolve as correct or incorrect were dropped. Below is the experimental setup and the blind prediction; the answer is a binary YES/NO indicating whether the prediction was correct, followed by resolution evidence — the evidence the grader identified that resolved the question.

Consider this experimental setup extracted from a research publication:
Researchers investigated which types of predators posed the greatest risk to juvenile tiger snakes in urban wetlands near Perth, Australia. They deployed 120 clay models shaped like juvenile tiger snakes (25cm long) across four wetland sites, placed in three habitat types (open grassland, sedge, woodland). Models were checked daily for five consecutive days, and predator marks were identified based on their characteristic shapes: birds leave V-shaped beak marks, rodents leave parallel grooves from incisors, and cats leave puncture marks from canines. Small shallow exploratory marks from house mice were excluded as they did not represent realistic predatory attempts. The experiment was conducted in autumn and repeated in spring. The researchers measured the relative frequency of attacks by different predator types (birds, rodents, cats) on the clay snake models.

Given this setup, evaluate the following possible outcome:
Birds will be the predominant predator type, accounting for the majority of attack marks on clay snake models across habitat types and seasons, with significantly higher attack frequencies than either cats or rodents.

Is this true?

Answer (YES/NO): NO